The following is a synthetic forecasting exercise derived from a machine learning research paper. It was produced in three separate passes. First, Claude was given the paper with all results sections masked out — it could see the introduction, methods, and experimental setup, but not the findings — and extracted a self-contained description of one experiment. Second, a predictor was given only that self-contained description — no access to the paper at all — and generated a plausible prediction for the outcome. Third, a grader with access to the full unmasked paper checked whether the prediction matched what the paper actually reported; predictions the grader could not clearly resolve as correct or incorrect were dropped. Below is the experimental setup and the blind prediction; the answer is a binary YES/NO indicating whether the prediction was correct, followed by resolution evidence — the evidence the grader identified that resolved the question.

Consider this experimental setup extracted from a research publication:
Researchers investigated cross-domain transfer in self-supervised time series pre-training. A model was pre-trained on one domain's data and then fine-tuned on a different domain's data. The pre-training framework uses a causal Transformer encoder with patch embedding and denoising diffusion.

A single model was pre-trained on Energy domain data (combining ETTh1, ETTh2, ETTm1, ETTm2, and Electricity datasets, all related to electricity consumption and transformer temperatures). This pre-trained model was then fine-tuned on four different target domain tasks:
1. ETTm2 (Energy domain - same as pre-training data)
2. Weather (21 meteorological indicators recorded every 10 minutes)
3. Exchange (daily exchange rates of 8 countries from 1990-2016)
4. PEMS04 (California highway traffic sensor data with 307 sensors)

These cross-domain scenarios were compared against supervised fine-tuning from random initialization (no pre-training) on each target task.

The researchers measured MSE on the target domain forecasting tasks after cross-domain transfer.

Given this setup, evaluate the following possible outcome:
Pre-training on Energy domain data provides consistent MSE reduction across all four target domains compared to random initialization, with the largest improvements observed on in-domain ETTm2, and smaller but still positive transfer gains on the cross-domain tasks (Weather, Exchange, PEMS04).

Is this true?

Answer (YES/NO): NO